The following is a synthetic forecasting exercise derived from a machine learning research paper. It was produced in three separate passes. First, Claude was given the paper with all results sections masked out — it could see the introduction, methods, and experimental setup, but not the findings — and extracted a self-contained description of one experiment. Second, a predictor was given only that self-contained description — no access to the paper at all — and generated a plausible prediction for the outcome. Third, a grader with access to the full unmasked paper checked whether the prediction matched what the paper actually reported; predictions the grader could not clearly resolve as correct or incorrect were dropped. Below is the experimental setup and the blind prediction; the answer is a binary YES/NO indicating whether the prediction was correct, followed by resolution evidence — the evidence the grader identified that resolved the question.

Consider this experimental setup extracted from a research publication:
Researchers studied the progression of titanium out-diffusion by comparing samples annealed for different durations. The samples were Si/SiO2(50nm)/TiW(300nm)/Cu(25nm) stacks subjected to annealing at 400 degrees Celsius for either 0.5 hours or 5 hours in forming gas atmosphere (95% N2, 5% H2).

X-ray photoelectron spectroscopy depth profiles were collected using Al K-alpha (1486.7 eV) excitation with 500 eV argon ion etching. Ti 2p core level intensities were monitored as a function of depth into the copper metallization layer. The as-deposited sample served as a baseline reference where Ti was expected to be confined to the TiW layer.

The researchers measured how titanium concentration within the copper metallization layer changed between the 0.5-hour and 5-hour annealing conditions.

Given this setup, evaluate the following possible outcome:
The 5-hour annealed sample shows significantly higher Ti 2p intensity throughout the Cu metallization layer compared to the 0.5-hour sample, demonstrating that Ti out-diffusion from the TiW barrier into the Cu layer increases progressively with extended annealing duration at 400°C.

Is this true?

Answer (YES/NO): NO